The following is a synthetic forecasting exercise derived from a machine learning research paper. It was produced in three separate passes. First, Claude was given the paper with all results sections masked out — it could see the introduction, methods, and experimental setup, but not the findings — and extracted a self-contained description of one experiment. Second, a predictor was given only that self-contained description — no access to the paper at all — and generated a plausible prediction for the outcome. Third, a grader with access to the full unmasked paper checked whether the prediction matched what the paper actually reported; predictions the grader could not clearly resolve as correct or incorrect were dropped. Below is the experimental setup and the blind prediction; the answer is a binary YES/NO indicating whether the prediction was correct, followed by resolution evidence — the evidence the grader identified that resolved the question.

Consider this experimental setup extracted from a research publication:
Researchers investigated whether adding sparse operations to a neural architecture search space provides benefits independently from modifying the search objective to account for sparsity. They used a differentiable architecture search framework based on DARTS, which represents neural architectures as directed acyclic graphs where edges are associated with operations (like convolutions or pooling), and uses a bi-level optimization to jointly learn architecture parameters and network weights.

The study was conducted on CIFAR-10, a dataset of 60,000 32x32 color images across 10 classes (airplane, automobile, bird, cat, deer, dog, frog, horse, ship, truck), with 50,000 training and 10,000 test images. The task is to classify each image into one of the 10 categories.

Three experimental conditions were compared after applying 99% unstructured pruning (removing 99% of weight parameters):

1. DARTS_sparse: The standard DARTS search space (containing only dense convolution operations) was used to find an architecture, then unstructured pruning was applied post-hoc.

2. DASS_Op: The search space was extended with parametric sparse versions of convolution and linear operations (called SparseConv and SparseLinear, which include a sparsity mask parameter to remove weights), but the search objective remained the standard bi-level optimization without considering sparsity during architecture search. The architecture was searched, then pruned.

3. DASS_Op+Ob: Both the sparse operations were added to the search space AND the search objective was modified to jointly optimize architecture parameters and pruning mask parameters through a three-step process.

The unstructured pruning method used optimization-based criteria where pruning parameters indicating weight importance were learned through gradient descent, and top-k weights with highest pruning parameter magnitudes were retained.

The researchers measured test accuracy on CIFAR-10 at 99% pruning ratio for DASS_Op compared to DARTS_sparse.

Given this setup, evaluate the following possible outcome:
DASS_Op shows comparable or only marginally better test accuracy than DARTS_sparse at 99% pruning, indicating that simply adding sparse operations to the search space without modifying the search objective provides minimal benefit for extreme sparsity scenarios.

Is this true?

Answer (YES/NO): NO